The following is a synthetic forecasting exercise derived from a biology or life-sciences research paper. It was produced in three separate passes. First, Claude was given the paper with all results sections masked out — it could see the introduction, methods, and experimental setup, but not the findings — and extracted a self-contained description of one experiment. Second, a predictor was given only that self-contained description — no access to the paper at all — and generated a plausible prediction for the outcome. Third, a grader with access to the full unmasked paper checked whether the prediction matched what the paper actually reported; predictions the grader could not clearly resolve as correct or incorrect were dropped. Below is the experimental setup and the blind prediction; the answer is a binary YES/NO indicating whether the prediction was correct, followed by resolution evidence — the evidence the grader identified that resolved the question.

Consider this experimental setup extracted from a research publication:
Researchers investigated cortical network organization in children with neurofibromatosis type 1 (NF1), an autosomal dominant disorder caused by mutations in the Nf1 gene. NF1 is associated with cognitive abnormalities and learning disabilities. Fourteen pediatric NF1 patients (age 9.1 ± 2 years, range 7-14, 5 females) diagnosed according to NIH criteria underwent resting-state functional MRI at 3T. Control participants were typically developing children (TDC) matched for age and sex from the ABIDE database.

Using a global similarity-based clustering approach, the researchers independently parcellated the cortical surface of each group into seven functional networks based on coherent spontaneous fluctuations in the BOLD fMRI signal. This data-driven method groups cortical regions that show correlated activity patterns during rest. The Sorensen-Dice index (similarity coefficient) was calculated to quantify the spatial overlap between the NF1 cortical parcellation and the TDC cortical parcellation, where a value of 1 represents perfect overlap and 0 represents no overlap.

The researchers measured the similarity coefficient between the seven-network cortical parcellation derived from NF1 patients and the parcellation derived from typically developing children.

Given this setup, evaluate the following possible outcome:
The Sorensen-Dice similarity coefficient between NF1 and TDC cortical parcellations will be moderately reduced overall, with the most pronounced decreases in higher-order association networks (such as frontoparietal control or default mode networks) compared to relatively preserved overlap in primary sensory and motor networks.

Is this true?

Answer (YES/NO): YES